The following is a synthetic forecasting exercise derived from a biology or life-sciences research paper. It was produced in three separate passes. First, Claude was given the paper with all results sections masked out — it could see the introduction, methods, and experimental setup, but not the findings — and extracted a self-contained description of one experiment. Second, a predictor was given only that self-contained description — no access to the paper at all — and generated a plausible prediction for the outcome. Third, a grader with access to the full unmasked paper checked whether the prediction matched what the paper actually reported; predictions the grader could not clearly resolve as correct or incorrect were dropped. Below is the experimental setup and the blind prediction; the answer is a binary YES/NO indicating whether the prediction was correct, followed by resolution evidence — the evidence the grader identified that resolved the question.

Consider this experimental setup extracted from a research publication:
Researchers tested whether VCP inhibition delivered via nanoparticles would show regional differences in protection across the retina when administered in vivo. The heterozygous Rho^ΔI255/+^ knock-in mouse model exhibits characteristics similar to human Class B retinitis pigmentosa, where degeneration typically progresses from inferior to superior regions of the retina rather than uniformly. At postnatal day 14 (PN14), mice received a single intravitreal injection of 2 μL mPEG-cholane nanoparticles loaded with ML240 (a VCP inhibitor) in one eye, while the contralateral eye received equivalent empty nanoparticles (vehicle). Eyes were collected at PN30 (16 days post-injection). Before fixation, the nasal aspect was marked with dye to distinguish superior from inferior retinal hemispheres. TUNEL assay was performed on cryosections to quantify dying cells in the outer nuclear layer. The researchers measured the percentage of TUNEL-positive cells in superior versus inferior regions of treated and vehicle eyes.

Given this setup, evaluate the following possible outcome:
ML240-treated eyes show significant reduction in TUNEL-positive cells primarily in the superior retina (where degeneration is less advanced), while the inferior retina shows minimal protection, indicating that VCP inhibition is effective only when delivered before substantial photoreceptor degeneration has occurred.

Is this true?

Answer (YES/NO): NO